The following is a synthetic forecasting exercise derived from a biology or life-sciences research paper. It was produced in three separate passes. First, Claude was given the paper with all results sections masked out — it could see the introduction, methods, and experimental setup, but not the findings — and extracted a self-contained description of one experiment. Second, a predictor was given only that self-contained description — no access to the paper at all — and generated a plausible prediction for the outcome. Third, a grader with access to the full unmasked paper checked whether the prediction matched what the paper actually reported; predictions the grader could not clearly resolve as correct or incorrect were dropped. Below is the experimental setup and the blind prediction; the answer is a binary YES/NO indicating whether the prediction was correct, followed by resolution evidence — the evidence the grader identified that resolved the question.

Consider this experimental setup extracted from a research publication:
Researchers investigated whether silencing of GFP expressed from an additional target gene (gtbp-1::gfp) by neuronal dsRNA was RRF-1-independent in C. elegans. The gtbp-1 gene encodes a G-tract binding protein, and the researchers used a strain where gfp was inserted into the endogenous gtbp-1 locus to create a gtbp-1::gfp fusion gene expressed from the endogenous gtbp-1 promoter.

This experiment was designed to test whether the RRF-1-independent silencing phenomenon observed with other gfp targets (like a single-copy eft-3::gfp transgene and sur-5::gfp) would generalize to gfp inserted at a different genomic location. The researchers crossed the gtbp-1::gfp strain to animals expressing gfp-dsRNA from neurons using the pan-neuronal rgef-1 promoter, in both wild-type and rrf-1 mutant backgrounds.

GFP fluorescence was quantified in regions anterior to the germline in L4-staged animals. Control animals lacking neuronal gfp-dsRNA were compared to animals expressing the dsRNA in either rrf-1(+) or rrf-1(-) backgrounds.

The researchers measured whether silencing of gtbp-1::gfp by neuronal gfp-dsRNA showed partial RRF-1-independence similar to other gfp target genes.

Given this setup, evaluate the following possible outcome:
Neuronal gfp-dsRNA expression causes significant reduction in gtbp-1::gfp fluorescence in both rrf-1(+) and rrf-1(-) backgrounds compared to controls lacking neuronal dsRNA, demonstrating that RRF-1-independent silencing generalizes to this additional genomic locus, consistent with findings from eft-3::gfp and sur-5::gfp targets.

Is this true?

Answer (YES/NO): YES